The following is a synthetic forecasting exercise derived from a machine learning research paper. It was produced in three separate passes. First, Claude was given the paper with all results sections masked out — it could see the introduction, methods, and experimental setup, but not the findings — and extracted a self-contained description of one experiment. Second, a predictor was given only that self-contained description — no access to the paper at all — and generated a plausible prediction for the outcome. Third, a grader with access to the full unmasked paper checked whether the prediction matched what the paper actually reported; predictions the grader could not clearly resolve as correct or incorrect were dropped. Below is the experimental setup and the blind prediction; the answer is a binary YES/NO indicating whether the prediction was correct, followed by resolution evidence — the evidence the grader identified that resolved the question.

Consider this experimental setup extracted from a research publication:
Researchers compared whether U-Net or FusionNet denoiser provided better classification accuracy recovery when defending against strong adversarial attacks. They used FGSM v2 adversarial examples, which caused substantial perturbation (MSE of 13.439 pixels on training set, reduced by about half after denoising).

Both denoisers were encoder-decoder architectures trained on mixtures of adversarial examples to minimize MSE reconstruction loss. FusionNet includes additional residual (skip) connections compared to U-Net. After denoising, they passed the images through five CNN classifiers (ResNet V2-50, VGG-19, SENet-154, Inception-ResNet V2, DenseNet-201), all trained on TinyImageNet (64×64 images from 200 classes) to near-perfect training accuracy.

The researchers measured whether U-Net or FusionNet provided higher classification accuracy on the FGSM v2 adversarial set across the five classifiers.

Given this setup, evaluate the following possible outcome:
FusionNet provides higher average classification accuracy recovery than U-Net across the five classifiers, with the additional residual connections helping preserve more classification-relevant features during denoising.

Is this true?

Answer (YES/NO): NO